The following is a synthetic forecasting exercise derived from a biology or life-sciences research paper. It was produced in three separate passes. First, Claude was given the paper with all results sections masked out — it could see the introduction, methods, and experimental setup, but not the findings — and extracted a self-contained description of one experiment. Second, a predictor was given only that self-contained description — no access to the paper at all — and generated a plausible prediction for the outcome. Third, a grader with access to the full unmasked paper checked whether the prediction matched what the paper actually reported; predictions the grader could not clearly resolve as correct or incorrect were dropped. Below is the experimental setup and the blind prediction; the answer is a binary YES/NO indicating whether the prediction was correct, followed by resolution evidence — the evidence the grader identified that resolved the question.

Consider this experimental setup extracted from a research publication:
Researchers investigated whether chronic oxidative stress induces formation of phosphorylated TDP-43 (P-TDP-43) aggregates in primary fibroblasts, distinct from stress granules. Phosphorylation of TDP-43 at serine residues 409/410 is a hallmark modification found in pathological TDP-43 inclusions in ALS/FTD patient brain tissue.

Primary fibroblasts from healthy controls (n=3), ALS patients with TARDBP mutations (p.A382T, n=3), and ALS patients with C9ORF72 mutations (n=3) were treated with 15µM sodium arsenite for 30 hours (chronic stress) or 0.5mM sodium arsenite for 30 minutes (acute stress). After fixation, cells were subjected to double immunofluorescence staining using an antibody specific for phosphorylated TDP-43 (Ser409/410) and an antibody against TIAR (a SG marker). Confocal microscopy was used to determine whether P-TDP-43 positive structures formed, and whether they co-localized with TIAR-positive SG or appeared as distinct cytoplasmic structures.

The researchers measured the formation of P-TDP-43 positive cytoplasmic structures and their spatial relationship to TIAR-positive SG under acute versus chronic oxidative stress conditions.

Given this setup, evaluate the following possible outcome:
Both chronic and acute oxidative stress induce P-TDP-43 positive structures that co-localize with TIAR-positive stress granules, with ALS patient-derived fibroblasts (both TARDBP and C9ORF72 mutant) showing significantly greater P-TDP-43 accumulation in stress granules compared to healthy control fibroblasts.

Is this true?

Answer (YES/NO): NO